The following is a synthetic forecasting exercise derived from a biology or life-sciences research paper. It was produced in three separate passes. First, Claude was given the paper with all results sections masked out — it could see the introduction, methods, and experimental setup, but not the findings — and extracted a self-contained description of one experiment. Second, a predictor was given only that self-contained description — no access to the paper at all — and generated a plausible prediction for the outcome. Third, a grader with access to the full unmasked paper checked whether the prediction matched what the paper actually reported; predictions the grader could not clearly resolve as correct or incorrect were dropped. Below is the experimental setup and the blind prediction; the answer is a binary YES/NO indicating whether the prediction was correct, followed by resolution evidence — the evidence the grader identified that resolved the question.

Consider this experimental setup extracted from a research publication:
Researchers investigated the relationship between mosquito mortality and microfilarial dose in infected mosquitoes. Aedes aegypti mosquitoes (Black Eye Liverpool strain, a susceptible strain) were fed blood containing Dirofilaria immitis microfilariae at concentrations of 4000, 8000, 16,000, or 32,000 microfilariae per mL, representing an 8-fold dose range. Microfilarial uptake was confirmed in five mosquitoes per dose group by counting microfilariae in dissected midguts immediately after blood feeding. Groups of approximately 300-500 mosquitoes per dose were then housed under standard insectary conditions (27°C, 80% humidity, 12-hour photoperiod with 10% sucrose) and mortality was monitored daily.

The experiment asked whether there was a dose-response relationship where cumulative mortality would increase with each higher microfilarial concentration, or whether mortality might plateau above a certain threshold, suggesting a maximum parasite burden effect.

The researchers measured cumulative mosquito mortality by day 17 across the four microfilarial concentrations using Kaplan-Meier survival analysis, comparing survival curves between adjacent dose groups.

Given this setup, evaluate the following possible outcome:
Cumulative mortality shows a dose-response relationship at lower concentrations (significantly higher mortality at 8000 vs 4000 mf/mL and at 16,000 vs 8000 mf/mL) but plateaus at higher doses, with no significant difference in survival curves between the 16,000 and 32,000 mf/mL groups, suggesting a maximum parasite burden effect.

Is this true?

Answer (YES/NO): NO